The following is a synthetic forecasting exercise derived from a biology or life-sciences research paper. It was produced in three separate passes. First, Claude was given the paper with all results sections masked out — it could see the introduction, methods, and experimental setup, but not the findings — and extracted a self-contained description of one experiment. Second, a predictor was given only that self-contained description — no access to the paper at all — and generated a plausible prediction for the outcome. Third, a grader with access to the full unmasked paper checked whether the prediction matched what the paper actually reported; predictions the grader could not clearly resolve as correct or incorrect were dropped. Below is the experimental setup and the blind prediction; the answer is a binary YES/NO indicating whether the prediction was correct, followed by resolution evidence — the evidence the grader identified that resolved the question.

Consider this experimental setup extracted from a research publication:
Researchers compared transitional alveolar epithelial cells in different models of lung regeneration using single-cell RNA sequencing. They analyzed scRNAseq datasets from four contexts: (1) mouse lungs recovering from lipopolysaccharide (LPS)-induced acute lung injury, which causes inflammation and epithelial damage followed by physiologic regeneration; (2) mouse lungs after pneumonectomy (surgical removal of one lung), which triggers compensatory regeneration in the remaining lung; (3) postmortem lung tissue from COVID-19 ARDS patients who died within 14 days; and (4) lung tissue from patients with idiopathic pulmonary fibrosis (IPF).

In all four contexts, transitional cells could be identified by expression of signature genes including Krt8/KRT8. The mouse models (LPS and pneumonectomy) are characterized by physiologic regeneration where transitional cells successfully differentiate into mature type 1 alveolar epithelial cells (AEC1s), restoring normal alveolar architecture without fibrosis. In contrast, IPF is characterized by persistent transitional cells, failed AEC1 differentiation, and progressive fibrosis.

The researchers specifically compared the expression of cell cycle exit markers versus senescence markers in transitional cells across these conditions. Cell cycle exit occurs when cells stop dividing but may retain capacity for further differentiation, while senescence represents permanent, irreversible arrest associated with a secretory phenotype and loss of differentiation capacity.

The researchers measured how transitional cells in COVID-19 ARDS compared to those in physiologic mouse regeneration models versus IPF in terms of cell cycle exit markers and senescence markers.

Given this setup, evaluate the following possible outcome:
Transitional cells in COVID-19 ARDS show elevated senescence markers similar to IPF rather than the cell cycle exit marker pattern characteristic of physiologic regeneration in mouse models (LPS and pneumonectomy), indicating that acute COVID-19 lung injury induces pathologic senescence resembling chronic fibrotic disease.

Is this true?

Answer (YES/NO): NO